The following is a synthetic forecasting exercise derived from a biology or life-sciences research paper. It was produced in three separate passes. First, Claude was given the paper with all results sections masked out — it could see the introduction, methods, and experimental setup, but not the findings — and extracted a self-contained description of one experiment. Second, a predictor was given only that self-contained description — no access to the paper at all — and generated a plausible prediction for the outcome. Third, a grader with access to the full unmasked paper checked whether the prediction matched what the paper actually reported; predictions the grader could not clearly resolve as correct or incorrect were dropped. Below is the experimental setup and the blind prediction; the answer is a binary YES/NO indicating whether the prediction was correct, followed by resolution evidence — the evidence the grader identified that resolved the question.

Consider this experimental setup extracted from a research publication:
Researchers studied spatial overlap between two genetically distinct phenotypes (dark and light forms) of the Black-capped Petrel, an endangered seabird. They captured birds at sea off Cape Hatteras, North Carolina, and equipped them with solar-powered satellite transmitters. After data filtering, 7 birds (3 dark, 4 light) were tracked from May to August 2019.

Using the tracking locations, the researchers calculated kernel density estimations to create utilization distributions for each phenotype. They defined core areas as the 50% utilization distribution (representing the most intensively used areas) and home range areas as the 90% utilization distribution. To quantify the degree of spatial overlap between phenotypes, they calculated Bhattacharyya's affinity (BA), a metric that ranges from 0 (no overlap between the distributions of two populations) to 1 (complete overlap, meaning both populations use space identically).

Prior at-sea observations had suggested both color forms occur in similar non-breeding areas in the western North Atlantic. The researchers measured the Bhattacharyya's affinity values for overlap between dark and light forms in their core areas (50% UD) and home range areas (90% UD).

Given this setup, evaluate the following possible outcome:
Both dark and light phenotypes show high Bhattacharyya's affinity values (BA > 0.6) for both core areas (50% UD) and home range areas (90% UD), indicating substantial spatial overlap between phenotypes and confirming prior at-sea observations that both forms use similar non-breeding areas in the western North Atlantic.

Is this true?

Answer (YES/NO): NO